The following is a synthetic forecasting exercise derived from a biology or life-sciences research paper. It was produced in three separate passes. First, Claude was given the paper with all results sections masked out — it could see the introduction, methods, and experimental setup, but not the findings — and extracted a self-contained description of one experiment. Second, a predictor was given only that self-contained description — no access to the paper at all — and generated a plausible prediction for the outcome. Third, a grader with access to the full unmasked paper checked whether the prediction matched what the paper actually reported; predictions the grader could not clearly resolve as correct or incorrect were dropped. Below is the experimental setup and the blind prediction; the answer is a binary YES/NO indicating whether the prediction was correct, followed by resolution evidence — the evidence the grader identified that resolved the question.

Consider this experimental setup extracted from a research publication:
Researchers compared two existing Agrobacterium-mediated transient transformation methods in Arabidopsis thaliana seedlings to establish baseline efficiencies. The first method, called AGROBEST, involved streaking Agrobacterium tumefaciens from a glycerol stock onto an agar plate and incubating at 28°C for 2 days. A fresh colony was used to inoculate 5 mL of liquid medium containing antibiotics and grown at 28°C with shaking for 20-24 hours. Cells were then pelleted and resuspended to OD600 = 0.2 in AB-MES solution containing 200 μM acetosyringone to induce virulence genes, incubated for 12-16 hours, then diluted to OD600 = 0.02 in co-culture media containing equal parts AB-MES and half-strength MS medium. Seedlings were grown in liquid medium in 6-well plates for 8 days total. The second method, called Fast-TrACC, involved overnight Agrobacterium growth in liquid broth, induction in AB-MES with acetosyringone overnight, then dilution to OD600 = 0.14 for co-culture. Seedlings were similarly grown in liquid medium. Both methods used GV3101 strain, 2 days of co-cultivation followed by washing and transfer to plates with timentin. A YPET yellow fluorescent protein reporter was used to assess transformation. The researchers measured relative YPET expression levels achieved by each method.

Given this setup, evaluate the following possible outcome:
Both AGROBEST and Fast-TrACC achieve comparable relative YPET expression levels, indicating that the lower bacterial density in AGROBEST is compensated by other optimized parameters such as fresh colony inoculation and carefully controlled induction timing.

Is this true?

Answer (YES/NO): NO